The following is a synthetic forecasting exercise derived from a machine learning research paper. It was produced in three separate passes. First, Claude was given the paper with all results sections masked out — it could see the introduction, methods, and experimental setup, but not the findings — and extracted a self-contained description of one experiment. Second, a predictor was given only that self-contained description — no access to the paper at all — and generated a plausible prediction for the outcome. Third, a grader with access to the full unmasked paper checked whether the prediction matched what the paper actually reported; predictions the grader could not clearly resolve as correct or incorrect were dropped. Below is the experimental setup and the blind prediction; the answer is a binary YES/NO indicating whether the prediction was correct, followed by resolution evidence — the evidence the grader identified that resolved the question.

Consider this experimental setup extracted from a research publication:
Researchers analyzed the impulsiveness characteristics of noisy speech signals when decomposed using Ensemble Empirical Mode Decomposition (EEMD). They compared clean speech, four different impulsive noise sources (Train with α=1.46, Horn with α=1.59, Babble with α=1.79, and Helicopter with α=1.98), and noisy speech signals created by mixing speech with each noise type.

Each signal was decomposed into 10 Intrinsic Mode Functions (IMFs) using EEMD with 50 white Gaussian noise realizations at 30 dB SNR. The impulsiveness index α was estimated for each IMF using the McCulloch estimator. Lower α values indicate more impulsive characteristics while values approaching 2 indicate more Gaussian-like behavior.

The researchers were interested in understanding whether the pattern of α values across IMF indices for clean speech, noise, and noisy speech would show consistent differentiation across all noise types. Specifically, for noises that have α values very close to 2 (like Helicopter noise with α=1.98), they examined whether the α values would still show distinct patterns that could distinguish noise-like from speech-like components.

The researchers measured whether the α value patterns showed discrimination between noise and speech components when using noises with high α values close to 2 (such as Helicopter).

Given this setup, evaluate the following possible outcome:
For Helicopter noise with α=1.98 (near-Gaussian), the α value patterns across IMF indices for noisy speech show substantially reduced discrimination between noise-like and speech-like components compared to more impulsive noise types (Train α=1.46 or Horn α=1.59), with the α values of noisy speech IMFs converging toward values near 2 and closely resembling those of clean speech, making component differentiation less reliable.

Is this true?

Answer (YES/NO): NO